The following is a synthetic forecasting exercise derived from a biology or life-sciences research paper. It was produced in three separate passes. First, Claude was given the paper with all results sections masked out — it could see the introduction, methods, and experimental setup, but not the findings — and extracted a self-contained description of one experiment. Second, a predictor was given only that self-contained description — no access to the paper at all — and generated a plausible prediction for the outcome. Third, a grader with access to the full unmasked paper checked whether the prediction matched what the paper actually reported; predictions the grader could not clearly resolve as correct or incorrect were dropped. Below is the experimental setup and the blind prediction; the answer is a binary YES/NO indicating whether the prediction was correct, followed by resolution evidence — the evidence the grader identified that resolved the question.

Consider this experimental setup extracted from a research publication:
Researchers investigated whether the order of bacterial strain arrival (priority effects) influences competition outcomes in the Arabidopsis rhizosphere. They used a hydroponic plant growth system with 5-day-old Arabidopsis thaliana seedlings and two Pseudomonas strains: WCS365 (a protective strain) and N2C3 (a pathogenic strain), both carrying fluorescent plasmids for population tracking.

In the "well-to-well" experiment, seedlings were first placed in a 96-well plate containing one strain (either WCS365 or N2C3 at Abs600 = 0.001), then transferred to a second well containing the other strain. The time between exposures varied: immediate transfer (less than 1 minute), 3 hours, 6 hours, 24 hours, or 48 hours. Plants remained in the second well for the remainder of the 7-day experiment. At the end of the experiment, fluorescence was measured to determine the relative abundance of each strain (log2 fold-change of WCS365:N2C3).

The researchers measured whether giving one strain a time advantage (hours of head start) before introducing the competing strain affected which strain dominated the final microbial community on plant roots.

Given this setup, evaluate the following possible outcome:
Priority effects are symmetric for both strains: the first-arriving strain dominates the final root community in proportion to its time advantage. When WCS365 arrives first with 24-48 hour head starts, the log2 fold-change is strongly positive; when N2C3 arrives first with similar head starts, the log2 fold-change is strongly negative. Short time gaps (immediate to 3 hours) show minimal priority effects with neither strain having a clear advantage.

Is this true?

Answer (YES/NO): NO